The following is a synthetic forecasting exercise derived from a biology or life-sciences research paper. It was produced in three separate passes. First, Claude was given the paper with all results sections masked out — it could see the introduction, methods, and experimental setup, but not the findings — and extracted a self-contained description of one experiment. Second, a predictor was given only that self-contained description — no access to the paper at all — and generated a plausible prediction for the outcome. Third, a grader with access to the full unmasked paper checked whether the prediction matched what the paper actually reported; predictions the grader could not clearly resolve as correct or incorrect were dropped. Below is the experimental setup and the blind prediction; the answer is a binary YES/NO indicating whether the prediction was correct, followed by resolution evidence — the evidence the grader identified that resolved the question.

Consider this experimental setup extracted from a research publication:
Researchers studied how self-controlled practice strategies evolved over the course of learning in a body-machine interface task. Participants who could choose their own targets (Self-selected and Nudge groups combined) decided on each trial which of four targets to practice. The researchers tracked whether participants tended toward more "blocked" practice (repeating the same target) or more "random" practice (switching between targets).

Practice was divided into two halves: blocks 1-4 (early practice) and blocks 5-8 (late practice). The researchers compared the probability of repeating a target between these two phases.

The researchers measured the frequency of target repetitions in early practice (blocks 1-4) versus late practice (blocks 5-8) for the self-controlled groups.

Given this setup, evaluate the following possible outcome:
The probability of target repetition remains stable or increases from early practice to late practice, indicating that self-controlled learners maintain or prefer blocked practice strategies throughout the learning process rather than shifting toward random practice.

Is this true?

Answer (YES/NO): NO